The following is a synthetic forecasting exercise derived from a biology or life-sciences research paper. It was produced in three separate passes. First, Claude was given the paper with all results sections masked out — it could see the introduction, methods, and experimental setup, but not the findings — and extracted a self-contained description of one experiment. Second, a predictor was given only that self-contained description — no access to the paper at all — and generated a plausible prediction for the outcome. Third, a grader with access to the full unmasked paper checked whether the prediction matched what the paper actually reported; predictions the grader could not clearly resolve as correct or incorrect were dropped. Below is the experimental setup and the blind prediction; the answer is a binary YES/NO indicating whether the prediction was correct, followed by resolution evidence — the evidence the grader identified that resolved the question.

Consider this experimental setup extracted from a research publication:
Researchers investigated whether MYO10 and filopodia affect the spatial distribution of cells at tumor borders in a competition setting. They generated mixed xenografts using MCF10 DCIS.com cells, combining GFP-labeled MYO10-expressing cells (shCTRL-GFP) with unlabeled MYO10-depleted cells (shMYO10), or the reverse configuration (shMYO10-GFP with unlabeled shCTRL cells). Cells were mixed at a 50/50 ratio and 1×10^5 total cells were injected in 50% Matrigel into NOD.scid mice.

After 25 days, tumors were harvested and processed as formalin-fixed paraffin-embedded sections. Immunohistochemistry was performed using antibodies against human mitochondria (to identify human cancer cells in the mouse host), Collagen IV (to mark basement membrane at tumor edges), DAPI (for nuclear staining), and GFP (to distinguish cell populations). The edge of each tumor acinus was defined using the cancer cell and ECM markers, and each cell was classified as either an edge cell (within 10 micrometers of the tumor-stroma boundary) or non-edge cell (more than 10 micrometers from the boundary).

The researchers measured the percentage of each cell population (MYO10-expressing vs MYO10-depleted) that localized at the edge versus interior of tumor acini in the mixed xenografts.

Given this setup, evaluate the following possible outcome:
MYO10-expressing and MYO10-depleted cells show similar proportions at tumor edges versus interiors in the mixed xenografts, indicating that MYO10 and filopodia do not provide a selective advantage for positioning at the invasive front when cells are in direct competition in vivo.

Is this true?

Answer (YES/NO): NO